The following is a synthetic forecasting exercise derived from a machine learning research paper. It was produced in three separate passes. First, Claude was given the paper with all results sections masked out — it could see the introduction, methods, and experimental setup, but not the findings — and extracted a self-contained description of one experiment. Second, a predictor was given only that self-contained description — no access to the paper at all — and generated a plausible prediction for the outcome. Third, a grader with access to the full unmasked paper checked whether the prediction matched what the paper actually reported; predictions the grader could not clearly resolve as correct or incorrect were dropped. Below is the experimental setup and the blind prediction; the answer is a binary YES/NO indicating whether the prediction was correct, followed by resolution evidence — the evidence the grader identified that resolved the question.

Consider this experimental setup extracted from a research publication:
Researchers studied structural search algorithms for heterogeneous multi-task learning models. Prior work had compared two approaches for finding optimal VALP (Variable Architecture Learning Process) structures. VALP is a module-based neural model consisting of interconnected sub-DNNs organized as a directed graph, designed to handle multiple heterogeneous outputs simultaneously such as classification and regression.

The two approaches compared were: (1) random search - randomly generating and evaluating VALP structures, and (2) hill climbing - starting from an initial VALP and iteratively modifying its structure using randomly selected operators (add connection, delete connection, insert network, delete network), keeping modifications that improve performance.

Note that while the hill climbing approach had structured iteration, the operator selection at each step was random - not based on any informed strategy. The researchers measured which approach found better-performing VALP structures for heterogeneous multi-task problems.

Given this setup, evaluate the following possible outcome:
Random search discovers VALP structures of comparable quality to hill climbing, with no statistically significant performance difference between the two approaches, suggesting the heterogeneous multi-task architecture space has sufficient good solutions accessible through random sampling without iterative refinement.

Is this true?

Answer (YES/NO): NO